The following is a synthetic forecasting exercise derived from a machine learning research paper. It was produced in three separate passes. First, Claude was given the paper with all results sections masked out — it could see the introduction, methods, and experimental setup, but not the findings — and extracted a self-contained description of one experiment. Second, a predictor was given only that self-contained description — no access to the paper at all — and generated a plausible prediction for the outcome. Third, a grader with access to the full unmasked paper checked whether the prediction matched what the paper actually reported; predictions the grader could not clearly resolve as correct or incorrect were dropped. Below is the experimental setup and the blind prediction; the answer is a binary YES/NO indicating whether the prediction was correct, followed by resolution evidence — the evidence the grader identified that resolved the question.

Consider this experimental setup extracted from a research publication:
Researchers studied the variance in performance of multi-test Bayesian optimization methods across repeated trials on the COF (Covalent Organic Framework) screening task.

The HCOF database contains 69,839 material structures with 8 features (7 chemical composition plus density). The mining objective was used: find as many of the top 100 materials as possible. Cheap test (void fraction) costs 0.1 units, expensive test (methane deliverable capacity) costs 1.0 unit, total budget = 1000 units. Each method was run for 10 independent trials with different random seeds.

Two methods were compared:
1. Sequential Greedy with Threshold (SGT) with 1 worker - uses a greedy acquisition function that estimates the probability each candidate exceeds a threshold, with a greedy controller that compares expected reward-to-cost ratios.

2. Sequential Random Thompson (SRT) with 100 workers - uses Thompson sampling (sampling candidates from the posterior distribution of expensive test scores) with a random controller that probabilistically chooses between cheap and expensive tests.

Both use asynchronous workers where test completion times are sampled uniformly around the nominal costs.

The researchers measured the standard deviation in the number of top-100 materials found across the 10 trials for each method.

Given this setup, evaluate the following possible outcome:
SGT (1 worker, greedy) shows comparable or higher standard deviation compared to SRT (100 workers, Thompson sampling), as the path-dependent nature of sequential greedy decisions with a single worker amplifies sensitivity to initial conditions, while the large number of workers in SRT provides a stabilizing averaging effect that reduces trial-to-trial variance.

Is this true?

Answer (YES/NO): YES